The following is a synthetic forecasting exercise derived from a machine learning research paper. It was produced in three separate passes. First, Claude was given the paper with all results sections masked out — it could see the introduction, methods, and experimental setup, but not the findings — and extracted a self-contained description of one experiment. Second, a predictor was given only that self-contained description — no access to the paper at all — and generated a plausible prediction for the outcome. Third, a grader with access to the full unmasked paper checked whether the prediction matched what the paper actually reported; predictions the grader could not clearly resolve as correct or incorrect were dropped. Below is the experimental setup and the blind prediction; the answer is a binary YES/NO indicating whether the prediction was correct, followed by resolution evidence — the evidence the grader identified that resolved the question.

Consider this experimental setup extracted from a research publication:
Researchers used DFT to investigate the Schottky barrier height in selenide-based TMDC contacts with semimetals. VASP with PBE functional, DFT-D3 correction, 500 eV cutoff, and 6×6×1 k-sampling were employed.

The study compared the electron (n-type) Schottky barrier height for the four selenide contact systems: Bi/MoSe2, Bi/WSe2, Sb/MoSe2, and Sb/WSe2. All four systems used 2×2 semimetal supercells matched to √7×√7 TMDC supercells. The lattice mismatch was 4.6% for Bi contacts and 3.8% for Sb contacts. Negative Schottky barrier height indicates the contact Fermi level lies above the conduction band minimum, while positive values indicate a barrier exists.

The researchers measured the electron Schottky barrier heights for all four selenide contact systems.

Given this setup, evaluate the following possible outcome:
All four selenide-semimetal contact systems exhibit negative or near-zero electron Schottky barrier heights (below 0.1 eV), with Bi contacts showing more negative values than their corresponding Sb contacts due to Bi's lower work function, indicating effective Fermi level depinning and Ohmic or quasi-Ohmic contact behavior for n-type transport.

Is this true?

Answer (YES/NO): YES